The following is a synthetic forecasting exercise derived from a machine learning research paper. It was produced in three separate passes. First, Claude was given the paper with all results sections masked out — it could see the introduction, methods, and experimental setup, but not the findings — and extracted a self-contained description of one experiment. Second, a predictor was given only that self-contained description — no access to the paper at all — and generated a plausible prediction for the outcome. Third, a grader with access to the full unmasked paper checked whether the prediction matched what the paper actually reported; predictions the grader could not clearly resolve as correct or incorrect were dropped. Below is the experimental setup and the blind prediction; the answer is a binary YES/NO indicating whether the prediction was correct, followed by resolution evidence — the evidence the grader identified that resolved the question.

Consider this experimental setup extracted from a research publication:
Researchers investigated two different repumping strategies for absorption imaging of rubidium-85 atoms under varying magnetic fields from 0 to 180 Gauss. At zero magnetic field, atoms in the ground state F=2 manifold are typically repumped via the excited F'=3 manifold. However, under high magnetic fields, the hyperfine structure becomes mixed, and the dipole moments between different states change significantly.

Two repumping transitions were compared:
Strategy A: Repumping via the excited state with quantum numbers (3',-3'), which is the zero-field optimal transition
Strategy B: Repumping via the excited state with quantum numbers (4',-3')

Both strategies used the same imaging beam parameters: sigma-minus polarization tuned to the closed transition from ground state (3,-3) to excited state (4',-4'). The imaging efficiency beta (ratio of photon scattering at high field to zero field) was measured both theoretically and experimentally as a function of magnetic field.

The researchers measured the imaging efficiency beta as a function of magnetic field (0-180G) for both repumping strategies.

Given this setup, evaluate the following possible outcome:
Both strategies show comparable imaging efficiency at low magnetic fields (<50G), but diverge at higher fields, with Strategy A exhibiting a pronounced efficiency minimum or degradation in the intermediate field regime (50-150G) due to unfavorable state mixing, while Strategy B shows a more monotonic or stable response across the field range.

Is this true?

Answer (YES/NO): NO